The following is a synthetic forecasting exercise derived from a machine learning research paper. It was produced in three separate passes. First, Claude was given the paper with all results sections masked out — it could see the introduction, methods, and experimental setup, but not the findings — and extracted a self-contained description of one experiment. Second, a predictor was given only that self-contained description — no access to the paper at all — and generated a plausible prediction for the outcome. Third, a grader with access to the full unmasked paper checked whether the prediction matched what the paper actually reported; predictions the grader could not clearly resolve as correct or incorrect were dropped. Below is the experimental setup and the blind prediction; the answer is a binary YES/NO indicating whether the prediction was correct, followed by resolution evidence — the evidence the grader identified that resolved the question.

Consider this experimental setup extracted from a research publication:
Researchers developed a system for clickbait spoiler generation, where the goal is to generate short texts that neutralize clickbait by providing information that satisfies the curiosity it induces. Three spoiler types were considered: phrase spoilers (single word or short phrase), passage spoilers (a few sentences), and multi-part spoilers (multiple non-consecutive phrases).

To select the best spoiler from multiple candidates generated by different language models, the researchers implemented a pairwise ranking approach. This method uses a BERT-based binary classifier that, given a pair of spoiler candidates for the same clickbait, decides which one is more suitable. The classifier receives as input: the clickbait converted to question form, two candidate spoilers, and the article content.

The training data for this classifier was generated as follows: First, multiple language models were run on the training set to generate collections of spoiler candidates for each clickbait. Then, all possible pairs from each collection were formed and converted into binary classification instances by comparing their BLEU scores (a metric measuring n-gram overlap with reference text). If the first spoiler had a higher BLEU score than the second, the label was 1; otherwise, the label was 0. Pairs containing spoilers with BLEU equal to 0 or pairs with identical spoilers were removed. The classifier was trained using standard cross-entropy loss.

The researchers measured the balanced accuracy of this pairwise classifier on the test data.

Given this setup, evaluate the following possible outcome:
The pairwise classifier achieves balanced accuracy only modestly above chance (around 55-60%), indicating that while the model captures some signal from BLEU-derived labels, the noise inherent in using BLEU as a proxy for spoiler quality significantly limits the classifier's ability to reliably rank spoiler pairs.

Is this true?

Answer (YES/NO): NO